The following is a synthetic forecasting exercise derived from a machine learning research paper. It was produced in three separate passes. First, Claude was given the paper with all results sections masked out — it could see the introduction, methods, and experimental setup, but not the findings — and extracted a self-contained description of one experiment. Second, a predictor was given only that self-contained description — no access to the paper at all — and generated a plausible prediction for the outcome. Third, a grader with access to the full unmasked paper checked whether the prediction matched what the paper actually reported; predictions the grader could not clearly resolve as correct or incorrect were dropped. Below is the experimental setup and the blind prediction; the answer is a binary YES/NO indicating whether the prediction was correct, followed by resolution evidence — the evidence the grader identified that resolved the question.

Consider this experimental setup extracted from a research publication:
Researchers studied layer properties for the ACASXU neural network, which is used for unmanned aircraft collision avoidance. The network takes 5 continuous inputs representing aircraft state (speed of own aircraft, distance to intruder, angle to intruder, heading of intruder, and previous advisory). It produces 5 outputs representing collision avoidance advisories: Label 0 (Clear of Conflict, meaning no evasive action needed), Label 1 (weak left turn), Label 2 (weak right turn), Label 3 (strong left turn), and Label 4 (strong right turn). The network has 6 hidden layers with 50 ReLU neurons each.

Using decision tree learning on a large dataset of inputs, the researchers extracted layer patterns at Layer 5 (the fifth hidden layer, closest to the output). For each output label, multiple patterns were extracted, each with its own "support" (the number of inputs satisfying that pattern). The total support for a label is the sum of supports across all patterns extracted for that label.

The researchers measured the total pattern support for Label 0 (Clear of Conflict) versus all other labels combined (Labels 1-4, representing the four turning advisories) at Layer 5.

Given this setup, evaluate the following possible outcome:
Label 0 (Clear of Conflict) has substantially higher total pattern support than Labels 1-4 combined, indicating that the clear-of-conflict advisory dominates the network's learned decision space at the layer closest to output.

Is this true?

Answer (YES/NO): YES